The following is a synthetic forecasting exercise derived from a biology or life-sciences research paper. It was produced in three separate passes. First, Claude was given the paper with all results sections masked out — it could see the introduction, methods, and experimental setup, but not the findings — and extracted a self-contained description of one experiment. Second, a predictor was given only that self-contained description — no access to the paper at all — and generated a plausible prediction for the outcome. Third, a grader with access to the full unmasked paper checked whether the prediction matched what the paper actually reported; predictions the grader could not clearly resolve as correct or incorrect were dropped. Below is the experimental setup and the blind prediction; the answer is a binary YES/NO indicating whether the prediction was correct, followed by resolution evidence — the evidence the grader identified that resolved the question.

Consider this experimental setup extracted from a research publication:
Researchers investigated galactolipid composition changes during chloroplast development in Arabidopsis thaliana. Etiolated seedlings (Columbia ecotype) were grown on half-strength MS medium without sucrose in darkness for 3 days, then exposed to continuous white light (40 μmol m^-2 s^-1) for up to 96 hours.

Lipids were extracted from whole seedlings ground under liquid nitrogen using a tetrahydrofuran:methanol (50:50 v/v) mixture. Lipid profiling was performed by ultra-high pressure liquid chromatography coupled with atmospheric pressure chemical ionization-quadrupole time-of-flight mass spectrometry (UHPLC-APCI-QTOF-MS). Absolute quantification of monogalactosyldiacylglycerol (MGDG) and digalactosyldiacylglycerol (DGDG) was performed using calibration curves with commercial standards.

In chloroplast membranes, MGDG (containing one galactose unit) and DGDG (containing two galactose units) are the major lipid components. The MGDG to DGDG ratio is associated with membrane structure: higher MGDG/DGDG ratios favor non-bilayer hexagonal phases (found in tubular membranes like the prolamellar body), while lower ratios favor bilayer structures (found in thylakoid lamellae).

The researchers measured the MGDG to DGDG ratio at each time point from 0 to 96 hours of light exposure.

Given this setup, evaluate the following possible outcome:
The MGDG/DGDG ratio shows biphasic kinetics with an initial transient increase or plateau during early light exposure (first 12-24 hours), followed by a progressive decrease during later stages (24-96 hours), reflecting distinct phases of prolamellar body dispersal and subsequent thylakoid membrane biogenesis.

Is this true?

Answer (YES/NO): NO